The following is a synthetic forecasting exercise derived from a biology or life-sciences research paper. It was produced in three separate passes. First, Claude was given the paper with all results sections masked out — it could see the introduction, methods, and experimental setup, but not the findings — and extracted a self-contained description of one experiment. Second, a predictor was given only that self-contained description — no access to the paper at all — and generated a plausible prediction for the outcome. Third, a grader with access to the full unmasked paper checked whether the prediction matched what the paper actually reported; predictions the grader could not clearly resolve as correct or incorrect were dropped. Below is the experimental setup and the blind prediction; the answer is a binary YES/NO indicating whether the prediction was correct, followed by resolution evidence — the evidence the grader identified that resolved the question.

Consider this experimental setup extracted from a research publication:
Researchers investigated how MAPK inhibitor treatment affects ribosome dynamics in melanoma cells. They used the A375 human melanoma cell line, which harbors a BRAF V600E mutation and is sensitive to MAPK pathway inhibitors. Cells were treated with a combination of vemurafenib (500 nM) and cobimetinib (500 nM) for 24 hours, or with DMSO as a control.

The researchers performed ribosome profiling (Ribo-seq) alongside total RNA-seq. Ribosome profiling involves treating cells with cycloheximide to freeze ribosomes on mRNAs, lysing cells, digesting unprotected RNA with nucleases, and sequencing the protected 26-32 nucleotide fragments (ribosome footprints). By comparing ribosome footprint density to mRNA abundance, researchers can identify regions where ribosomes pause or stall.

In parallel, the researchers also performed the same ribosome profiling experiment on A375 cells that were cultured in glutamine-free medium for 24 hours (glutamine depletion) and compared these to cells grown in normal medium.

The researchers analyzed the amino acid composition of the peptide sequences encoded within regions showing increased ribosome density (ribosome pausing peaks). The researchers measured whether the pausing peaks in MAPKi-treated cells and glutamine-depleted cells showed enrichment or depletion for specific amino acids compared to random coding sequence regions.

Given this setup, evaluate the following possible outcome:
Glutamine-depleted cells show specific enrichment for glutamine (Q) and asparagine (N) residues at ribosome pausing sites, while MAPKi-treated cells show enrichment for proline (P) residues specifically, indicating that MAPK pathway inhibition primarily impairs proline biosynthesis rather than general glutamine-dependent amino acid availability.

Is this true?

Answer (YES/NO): NO